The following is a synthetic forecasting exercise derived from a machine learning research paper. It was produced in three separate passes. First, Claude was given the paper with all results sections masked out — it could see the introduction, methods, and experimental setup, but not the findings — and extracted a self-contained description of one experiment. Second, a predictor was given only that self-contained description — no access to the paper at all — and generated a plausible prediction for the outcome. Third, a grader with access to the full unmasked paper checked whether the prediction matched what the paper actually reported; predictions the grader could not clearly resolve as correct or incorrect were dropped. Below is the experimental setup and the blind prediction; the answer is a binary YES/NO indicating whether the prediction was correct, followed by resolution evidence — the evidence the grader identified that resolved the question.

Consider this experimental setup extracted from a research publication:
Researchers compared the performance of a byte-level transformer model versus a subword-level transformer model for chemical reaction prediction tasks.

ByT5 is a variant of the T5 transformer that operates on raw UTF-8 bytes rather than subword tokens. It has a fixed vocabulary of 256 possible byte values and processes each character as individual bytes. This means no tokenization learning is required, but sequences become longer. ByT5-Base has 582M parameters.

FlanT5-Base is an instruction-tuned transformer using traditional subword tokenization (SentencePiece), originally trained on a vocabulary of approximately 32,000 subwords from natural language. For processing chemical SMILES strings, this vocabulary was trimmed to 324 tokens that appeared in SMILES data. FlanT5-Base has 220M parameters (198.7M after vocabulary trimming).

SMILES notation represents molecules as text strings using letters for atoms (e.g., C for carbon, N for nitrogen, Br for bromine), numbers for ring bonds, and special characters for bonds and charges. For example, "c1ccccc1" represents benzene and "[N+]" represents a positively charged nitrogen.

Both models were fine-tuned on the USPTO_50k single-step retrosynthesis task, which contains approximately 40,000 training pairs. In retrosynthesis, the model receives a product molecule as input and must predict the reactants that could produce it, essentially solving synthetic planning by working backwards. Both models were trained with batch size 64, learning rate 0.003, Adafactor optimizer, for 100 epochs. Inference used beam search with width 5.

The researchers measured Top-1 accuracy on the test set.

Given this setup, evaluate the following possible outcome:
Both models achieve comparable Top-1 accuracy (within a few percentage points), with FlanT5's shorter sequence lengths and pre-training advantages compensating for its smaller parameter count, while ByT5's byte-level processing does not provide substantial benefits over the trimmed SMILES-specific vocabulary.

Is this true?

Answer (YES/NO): YES